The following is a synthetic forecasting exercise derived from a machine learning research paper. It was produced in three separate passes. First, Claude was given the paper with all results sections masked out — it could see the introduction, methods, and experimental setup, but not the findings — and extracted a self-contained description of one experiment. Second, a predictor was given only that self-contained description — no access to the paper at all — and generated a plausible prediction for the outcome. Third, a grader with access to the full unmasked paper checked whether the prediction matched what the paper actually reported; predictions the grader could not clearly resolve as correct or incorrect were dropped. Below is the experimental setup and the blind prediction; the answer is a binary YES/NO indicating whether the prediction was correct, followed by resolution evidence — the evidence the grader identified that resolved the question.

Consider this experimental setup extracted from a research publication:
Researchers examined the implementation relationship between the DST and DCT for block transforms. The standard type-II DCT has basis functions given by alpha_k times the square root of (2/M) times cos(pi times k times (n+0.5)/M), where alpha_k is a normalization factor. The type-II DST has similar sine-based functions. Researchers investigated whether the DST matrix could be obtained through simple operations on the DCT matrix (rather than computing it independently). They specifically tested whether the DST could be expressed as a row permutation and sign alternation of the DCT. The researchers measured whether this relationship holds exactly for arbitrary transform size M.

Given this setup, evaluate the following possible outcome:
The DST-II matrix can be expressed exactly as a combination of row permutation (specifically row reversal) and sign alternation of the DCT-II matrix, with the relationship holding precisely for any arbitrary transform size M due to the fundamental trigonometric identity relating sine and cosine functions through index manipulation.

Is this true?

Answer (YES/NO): YES